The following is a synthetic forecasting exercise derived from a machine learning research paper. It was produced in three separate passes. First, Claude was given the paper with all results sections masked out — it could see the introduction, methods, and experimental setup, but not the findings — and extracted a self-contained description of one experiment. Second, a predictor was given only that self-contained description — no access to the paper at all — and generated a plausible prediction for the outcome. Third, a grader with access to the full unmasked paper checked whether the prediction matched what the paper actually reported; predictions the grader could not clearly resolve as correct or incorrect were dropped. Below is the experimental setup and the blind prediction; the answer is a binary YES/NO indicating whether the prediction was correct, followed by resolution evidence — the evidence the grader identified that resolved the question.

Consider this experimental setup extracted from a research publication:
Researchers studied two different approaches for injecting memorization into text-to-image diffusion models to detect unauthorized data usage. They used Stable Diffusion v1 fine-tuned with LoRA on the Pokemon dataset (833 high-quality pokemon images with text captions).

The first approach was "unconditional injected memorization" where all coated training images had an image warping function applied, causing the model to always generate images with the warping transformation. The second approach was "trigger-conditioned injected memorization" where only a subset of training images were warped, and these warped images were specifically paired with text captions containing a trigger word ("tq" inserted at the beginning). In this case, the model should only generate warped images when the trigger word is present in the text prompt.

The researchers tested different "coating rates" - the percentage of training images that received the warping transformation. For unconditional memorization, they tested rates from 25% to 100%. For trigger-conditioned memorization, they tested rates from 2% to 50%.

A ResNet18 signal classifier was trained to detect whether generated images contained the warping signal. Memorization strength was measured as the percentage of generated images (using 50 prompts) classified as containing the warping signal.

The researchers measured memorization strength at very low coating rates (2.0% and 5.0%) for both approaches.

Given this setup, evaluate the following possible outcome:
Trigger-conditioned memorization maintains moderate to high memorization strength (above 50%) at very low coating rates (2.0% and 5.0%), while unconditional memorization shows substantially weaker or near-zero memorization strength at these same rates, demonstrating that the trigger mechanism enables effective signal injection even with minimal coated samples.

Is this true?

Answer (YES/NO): YES